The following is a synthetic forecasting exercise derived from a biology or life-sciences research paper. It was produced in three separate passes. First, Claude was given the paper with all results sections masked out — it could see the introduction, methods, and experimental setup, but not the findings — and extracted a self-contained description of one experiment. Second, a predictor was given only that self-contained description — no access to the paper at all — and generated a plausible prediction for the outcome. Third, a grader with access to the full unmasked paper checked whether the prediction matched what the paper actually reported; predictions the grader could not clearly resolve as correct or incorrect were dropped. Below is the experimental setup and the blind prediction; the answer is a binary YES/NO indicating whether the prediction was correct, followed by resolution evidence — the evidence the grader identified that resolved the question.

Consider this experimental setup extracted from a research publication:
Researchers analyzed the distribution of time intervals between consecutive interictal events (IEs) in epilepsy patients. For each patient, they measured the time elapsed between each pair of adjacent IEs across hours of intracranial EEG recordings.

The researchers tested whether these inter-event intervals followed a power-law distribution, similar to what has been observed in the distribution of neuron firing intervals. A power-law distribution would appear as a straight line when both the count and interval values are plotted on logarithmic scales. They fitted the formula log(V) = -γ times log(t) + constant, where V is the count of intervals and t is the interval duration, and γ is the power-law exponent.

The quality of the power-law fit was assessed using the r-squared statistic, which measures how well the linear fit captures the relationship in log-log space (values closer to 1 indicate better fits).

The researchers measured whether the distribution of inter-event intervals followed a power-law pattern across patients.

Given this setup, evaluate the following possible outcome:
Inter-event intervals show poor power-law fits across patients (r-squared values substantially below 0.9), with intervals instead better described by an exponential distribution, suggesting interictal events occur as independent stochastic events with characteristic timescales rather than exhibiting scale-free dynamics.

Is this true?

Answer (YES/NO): NO